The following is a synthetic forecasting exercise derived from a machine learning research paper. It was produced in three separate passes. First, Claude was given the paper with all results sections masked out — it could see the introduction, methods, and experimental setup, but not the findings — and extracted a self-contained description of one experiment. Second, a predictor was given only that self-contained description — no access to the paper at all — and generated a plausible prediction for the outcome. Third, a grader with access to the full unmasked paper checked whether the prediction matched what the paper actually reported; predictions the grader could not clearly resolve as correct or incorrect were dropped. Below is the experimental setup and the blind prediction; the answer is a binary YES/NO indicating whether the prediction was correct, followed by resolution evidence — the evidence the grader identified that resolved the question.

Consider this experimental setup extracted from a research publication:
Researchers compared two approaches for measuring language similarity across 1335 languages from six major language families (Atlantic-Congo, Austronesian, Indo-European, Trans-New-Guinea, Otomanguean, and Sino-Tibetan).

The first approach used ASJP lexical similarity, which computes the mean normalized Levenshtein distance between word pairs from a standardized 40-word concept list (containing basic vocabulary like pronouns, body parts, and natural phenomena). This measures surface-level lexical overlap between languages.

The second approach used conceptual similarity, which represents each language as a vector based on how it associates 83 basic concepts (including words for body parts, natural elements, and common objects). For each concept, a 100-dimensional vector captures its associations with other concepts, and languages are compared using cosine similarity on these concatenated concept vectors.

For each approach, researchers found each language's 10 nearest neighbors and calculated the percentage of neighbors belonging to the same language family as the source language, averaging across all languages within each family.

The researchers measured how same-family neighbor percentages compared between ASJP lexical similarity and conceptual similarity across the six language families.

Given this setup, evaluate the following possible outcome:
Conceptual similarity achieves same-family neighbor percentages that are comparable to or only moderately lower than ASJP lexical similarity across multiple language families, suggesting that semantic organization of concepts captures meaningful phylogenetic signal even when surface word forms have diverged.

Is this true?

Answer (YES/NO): NO